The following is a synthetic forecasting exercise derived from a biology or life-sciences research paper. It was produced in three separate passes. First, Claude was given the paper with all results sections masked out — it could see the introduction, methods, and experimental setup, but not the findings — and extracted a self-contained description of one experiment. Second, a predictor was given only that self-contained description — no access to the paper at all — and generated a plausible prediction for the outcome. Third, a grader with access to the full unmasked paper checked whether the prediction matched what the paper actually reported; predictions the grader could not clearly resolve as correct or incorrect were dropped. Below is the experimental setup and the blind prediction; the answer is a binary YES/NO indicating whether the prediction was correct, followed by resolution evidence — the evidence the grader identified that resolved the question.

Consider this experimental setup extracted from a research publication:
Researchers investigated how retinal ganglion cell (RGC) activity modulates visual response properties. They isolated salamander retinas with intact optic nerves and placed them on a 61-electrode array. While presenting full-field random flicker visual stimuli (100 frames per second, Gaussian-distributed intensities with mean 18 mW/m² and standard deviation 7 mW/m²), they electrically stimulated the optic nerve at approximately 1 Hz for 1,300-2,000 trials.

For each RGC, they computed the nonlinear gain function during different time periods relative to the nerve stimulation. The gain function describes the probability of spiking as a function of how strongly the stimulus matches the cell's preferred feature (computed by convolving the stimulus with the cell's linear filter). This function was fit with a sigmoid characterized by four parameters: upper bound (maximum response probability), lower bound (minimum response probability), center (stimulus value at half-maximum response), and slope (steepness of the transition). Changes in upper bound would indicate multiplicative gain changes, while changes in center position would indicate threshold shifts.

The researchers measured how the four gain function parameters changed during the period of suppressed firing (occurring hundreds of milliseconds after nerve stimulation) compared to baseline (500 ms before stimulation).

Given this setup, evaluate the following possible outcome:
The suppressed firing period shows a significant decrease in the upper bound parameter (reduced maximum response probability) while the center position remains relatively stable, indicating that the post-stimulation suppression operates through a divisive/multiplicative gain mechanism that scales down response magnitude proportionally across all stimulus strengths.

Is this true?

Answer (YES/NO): YES